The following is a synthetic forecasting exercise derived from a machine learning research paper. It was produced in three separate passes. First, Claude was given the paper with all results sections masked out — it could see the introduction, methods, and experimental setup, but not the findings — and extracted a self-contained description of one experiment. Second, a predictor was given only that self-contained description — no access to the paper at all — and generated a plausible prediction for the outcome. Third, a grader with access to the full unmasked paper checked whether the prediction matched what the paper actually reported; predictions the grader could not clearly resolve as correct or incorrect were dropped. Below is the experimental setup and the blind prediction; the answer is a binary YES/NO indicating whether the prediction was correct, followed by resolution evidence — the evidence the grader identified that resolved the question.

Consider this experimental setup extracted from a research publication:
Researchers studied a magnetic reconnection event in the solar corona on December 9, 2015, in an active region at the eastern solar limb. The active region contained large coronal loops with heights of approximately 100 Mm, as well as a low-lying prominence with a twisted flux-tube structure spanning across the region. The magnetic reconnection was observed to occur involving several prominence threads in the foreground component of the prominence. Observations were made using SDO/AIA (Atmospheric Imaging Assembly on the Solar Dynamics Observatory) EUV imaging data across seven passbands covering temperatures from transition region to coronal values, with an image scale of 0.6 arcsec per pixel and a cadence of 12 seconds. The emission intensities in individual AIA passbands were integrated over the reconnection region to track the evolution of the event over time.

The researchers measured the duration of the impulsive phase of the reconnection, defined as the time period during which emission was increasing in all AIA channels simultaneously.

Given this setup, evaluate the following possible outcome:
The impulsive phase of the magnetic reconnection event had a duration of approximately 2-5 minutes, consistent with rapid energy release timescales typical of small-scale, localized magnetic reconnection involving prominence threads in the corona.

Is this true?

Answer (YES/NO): YES